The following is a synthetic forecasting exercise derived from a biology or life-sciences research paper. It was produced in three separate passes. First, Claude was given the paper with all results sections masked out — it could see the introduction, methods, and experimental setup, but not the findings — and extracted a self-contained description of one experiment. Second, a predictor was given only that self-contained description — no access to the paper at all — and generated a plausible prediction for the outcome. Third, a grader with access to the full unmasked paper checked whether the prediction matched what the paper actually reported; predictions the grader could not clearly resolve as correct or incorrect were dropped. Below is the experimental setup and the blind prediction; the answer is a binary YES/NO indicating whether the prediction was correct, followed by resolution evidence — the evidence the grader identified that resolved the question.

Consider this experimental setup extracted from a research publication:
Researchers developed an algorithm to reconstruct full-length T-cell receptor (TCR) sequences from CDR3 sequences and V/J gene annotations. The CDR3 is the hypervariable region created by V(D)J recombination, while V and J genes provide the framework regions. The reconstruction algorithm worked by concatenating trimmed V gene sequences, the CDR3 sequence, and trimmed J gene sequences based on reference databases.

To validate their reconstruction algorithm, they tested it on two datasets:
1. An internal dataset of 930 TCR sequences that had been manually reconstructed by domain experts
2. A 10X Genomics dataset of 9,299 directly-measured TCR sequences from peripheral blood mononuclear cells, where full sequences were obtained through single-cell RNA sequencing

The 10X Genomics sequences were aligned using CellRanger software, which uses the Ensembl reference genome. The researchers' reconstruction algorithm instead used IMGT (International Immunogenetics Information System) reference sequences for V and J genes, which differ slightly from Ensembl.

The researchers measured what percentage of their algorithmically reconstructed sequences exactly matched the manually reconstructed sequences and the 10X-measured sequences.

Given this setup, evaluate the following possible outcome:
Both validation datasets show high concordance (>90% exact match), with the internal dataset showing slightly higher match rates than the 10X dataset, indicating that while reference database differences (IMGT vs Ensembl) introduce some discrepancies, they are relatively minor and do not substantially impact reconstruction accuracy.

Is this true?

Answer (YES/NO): NO